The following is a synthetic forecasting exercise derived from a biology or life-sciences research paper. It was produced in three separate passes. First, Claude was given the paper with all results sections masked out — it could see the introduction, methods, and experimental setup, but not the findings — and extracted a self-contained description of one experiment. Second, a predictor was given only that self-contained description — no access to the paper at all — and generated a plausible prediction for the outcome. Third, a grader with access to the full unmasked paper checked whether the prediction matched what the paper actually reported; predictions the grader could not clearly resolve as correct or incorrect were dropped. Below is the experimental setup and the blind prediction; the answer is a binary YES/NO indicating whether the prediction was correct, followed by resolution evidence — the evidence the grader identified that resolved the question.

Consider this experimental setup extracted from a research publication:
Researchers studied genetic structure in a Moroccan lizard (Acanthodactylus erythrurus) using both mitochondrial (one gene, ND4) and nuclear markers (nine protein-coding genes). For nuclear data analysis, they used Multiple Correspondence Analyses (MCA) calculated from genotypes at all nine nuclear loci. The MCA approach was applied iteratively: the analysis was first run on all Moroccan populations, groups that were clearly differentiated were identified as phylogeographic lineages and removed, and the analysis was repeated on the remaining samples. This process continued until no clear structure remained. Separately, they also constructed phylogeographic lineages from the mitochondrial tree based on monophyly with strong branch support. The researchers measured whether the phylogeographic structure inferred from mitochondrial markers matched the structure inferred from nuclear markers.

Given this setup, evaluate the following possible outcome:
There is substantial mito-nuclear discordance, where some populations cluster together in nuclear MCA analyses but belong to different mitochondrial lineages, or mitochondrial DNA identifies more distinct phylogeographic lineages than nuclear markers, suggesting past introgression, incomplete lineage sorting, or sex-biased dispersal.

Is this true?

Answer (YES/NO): YES